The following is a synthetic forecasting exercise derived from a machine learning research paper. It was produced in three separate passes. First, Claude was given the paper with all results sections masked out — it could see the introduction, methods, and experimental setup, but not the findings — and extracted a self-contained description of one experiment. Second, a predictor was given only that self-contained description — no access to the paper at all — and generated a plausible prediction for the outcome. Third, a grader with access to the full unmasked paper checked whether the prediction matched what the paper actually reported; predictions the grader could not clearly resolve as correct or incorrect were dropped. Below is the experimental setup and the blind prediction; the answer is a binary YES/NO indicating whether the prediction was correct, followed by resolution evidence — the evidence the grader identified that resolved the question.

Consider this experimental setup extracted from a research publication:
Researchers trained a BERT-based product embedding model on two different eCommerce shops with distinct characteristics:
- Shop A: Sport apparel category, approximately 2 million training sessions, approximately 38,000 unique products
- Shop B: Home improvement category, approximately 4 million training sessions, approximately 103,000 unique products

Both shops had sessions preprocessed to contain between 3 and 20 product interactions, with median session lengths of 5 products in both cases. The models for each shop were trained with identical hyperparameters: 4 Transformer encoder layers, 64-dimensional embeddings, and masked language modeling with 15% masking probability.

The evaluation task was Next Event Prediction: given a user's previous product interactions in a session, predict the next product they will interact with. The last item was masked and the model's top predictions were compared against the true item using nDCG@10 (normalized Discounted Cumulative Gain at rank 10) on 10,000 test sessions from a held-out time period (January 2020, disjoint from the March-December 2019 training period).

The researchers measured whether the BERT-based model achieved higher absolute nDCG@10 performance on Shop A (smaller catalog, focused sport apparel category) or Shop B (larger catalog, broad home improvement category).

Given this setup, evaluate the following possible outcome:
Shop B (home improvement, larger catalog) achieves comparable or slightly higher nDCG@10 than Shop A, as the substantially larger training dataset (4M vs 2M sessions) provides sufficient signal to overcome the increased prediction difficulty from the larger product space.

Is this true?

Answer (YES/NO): NO